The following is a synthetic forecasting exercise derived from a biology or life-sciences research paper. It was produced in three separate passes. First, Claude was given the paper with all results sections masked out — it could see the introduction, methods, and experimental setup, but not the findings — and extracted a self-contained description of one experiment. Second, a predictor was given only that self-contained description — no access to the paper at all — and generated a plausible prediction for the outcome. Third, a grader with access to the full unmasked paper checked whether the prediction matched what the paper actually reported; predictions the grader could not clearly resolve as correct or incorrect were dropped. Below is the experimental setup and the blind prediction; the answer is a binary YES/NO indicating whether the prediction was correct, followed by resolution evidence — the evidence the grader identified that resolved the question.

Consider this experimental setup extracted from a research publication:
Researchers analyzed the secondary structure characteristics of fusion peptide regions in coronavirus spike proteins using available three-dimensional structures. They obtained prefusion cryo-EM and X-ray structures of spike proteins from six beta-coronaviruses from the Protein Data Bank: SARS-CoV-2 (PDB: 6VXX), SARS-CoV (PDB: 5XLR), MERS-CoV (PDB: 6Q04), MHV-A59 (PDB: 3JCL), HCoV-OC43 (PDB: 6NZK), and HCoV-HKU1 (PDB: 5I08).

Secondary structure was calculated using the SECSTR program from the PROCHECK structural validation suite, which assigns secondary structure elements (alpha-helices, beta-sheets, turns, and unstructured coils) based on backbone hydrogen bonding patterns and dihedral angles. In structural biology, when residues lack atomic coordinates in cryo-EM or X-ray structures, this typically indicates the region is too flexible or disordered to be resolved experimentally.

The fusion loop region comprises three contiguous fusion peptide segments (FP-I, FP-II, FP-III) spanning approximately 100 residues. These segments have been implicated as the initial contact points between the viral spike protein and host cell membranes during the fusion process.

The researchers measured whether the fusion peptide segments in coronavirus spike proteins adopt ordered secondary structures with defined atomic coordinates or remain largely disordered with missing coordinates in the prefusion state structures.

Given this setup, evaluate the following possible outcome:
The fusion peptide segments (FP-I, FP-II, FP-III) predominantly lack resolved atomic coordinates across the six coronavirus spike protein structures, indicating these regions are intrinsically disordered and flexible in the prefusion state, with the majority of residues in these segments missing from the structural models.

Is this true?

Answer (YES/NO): NO